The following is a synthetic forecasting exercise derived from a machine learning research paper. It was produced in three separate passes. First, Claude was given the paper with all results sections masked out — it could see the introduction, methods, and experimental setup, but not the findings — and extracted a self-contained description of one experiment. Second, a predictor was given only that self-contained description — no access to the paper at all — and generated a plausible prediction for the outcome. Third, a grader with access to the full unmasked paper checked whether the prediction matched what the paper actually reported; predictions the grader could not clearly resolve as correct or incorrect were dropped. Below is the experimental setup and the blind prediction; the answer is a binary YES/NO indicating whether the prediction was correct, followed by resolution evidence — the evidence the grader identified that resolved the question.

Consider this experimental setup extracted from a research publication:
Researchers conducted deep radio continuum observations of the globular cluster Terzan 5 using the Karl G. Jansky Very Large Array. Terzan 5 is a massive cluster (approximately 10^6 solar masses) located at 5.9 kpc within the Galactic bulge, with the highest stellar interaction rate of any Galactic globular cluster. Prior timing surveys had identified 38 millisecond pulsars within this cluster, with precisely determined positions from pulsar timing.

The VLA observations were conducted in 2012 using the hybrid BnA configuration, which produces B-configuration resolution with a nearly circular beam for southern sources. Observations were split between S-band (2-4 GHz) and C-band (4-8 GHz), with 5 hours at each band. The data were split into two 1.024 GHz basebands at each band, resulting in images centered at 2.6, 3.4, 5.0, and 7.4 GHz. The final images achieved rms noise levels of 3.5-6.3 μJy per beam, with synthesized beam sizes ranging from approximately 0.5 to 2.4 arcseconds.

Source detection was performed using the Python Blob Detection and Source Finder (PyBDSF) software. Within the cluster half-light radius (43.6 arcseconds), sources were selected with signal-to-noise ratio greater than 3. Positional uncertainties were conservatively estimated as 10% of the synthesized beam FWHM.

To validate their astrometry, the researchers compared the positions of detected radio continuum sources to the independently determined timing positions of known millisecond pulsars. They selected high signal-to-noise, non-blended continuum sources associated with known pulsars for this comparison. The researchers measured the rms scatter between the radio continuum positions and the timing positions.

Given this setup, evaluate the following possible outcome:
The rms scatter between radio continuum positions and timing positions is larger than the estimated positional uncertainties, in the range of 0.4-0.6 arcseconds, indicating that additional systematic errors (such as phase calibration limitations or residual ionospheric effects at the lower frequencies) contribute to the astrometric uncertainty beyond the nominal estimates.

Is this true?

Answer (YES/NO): NO